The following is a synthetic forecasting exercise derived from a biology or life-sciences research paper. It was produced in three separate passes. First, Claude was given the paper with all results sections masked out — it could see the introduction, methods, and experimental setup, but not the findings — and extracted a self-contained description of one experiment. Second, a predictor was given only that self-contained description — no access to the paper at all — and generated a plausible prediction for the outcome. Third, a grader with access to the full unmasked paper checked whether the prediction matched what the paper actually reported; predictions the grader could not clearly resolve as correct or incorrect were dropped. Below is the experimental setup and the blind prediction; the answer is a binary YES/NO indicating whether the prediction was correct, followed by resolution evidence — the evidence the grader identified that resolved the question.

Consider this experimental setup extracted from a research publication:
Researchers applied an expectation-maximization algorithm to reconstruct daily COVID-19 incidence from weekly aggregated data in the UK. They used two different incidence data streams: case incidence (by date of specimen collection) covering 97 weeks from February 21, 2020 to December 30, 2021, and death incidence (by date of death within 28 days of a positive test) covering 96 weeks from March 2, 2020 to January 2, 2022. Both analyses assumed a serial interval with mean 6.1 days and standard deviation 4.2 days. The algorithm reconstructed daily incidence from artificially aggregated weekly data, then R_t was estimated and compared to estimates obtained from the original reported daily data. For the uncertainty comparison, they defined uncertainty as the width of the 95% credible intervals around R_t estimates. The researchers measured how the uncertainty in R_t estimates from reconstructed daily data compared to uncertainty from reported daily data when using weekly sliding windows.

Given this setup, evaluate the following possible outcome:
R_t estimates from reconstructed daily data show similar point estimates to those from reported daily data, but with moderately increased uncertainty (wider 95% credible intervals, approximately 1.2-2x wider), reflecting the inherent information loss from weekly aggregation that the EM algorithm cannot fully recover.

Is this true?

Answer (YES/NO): NO